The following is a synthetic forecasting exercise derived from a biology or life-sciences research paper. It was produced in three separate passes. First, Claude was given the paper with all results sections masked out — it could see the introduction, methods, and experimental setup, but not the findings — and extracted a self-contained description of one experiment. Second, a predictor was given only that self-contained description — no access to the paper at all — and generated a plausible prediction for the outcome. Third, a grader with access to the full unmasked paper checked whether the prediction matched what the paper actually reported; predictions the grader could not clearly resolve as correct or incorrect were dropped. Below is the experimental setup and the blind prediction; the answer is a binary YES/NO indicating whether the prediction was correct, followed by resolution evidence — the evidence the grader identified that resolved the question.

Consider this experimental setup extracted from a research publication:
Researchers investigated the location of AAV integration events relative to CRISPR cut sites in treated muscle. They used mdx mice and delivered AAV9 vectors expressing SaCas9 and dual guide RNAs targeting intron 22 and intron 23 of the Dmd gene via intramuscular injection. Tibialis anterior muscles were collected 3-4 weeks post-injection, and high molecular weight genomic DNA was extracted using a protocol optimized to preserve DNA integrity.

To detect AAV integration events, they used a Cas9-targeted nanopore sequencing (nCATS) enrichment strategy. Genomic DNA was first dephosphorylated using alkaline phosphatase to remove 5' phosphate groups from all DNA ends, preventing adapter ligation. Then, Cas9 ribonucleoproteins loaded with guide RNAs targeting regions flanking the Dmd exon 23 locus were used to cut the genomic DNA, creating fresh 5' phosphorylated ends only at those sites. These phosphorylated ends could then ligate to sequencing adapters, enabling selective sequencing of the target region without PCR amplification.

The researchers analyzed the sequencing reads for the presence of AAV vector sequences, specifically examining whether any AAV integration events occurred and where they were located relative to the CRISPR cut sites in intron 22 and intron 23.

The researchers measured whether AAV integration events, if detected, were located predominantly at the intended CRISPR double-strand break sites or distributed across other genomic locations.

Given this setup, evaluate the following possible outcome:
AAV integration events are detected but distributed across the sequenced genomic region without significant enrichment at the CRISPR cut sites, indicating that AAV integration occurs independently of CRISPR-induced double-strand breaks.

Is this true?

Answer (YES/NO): NO